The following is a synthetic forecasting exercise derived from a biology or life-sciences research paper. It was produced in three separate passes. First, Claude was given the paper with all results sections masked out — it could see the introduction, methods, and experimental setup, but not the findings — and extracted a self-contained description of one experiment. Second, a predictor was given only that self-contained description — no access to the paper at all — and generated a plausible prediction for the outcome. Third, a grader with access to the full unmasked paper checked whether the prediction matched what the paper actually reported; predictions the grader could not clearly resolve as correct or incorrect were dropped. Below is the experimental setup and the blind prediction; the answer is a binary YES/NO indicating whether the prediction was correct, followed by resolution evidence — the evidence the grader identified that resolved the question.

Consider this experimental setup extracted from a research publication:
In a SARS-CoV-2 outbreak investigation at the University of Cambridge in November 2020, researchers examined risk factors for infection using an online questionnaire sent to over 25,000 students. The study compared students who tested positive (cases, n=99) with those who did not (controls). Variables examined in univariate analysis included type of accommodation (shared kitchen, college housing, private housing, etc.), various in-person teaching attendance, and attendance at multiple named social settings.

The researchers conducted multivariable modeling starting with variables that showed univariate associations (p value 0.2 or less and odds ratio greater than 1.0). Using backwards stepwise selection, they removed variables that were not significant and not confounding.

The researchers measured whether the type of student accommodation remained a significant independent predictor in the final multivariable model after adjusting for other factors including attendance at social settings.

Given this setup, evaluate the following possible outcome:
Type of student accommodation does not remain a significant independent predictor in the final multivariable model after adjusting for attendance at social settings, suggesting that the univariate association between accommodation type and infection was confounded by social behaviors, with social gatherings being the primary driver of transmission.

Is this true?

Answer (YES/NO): YES